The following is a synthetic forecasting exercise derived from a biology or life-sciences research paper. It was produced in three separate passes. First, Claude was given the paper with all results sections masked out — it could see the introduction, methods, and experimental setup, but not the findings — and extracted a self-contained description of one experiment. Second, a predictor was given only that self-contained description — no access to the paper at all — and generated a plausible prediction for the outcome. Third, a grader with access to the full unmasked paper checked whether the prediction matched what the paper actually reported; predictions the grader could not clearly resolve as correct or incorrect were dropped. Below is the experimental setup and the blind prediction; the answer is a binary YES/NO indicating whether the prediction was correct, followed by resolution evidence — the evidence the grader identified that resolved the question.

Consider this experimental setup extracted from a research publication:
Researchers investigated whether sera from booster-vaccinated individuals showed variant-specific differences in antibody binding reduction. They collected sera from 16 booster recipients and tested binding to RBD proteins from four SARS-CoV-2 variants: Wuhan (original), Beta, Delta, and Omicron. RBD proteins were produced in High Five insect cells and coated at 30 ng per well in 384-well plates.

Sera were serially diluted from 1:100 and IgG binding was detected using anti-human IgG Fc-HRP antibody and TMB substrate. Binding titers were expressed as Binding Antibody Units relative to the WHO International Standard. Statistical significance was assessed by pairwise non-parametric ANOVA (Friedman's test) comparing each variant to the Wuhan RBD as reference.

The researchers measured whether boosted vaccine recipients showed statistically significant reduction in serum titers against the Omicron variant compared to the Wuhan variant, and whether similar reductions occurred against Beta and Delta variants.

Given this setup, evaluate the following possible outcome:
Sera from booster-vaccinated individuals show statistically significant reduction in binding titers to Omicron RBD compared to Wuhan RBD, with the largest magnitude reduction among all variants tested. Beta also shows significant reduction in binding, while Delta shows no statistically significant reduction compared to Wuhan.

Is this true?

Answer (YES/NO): NO